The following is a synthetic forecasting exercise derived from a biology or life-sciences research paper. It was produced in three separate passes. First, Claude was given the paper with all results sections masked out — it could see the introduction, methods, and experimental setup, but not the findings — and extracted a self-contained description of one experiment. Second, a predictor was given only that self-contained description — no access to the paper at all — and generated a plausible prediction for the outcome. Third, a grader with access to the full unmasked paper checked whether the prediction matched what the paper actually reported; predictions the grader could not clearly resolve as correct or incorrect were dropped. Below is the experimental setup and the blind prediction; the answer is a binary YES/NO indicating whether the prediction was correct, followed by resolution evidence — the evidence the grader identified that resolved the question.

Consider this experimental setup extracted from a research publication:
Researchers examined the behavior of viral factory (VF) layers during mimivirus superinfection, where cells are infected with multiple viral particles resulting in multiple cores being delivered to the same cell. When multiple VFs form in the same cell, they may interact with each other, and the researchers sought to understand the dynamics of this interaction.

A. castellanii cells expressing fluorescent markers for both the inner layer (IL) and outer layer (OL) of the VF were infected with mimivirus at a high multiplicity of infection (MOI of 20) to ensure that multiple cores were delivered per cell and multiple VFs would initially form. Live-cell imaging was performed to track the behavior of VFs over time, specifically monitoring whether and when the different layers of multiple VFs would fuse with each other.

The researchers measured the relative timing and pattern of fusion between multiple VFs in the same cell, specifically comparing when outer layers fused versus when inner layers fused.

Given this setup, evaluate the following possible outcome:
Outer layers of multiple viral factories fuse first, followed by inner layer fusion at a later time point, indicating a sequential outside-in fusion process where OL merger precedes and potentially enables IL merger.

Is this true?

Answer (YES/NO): YES